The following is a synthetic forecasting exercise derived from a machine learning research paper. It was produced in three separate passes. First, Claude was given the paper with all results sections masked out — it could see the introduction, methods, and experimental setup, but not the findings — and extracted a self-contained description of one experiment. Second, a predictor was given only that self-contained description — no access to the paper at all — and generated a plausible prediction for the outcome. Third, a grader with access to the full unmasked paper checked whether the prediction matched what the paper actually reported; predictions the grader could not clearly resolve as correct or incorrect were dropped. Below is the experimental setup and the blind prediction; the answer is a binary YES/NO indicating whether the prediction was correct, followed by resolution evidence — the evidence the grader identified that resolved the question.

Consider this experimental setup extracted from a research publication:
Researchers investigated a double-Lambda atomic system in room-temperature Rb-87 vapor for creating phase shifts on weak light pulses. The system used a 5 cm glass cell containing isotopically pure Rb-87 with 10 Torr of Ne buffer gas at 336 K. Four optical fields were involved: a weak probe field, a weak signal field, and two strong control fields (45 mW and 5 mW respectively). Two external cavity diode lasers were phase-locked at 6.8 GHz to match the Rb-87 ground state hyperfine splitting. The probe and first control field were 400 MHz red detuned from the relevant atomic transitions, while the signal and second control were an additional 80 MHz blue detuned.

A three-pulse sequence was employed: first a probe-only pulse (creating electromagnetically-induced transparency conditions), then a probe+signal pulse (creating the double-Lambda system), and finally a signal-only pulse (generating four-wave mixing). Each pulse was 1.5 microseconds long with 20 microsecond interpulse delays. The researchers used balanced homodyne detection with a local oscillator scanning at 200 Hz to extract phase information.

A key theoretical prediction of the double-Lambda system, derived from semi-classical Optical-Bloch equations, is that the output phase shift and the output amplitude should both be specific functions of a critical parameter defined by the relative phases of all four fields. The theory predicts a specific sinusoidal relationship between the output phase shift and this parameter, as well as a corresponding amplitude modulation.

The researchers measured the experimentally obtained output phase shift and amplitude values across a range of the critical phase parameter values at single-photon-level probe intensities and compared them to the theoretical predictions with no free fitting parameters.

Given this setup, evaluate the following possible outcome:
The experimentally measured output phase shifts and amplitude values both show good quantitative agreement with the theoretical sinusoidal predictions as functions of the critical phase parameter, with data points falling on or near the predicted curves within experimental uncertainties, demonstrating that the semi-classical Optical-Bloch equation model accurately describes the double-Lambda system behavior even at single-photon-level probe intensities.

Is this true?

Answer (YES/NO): YES